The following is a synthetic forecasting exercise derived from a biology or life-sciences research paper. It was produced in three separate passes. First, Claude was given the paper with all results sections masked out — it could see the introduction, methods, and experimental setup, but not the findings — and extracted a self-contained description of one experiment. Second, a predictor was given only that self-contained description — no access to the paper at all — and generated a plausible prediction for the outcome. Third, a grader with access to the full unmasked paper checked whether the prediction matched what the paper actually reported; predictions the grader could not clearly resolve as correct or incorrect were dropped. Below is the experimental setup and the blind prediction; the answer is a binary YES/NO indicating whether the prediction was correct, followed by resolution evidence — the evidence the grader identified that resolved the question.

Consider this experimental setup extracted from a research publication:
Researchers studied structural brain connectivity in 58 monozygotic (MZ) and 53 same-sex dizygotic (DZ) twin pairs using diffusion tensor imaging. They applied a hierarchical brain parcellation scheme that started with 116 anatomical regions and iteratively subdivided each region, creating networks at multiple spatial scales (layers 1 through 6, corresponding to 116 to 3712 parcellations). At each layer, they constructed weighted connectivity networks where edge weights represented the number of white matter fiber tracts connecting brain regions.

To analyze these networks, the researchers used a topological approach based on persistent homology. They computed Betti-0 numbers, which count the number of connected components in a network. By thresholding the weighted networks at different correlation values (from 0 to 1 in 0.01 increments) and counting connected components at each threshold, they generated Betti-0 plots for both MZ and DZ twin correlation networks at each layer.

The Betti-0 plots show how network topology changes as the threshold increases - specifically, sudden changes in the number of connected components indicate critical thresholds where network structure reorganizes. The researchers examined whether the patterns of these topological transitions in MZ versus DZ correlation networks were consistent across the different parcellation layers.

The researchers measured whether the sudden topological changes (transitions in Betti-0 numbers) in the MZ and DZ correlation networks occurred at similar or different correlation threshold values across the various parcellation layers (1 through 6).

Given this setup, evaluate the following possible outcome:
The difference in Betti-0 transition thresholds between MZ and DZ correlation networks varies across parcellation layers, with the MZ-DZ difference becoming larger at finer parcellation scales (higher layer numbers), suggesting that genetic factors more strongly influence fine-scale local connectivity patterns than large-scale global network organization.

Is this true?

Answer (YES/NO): NO